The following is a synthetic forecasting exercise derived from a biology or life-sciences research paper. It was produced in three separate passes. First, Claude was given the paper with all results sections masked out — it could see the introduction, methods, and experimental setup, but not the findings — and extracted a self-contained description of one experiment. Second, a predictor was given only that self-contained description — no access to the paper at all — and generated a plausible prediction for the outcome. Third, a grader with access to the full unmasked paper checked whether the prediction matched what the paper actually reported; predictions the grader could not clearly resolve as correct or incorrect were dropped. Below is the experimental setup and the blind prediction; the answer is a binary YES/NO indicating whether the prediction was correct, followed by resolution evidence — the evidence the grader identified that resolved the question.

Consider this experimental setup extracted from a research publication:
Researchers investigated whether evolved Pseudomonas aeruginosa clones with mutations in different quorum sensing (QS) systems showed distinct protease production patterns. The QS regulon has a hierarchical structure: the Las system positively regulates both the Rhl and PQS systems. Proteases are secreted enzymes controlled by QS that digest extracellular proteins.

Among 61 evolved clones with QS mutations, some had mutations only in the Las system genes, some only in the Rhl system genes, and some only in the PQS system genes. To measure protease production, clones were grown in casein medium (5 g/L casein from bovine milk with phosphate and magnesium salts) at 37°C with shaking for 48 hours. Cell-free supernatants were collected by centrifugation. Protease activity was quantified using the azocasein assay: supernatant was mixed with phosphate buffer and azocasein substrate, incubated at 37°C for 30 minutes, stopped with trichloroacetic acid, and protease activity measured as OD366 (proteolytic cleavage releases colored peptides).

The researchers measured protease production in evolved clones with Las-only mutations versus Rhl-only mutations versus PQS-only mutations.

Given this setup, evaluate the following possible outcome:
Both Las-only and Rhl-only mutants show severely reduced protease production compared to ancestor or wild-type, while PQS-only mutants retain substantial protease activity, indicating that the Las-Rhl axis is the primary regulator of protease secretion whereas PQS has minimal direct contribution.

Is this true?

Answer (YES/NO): NO